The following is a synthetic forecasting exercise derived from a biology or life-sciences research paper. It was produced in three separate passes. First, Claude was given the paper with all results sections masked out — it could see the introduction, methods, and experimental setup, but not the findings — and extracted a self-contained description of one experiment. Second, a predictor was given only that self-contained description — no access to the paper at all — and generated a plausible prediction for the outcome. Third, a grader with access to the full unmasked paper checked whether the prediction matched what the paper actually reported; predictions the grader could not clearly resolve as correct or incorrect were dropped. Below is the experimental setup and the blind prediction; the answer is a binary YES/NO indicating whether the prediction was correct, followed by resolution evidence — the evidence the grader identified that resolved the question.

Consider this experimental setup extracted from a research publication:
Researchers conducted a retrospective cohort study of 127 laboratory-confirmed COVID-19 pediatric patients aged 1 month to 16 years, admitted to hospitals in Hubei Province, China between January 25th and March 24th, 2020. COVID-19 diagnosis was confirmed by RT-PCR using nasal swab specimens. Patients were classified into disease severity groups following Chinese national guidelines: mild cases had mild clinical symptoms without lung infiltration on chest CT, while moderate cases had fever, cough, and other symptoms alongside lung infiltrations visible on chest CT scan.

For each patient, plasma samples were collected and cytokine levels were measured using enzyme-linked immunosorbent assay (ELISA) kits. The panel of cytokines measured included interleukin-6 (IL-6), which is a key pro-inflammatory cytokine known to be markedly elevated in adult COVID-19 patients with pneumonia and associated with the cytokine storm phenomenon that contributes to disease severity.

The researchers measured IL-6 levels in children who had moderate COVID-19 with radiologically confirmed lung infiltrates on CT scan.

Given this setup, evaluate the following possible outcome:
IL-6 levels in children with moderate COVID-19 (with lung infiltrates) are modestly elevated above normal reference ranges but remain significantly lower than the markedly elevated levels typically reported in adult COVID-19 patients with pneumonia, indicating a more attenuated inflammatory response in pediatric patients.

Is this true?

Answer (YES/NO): NO